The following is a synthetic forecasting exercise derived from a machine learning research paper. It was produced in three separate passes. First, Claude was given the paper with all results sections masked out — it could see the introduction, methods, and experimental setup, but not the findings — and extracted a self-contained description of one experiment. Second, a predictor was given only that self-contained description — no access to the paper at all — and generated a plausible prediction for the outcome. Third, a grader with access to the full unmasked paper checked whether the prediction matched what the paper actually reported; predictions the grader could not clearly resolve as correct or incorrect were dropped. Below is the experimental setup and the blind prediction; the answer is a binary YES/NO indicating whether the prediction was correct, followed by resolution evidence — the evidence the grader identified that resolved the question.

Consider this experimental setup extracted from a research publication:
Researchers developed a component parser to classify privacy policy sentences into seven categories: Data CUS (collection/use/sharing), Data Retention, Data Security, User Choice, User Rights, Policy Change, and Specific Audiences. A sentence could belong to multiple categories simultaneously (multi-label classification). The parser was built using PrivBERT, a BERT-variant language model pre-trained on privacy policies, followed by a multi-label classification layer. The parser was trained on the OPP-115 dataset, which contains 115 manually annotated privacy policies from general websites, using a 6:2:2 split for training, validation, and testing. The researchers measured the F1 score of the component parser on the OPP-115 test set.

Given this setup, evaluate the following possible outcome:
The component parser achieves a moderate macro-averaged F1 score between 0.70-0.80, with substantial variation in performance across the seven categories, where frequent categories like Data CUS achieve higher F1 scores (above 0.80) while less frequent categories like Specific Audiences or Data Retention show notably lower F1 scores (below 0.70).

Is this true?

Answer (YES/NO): NO